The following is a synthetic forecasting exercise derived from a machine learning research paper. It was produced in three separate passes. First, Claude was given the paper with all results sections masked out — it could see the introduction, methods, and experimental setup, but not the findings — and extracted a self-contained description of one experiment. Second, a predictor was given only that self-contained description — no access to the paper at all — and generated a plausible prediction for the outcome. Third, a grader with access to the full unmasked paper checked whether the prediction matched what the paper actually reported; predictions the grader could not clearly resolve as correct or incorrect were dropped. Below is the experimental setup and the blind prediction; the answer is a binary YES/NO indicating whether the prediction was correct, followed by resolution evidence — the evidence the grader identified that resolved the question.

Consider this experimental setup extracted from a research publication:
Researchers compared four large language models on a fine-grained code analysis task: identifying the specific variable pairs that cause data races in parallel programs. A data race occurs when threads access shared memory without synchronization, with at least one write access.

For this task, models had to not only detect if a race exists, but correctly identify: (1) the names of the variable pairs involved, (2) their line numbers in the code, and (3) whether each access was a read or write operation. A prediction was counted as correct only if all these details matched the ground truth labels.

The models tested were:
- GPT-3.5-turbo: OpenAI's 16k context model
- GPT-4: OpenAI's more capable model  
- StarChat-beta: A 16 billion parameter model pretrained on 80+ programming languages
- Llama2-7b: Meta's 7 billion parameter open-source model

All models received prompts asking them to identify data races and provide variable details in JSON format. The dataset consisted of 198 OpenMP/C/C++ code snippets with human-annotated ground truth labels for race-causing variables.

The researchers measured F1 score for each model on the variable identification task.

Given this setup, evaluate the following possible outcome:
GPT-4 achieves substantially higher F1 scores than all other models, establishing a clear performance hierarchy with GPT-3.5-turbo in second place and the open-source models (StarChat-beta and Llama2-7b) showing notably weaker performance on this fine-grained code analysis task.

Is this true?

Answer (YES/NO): YES